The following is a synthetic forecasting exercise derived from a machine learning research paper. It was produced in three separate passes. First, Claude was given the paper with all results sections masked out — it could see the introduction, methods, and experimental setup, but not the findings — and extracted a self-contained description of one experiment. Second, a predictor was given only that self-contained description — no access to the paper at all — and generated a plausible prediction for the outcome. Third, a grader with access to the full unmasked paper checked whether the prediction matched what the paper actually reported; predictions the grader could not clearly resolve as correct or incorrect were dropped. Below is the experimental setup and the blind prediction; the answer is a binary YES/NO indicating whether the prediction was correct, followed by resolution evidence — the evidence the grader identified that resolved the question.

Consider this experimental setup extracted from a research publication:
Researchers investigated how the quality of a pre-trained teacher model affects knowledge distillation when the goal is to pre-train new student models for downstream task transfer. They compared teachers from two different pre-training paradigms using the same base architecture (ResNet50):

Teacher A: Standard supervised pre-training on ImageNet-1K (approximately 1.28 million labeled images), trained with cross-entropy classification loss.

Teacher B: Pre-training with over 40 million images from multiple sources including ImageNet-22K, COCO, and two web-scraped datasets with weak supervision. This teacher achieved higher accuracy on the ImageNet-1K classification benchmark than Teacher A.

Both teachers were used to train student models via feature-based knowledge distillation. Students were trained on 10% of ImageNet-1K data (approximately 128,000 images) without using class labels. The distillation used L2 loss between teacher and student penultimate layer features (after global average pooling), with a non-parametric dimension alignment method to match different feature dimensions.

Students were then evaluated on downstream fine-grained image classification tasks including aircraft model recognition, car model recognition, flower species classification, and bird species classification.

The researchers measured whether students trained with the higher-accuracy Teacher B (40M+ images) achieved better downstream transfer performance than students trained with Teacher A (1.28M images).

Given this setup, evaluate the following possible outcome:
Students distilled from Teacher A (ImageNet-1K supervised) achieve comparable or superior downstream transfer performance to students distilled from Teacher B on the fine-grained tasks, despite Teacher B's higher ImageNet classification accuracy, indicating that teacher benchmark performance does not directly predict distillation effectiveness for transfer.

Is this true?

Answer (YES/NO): NO